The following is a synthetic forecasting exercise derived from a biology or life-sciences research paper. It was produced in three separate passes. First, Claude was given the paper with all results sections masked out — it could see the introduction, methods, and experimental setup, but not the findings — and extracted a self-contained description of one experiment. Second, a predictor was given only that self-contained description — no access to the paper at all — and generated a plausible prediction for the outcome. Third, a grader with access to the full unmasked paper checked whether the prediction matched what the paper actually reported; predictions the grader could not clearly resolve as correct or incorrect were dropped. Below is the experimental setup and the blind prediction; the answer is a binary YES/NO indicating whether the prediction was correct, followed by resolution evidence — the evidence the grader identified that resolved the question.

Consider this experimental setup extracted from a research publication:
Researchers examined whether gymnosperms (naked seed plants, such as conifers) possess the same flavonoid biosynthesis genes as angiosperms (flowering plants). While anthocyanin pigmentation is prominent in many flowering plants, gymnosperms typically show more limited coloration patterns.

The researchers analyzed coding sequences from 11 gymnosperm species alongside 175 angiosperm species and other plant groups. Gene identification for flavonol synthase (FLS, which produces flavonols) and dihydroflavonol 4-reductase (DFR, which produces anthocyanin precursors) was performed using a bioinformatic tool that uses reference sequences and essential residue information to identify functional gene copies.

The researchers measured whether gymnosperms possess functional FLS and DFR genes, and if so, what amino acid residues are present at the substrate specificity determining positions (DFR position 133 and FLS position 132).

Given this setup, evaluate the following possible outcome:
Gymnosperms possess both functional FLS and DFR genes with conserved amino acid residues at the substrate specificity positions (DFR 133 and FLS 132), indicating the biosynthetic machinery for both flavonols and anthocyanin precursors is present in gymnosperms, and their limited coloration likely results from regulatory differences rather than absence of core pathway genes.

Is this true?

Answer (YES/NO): NO